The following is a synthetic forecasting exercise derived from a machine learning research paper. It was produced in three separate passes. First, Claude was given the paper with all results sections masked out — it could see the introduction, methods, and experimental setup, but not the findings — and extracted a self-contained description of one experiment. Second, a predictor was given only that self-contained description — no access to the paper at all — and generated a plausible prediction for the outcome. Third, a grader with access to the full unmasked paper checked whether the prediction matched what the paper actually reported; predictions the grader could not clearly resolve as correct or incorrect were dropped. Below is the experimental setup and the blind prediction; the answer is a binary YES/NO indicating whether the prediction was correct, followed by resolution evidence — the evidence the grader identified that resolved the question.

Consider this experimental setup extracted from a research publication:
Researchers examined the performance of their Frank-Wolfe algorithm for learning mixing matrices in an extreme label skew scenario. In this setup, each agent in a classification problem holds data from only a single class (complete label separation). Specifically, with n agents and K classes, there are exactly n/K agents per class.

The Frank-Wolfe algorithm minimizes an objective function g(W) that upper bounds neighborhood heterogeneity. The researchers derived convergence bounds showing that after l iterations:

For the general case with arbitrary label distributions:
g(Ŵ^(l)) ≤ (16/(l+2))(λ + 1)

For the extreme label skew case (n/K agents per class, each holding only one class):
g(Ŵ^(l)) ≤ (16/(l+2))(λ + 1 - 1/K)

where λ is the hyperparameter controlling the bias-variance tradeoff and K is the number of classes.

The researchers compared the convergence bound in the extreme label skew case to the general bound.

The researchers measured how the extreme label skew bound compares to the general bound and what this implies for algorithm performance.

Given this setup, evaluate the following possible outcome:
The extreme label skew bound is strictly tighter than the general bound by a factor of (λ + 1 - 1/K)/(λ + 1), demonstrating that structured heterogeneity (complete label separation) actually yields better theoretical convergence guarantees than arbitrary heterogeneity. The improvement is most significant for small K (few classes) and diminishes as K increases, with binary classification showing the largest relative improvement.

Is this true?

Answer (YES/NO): YES